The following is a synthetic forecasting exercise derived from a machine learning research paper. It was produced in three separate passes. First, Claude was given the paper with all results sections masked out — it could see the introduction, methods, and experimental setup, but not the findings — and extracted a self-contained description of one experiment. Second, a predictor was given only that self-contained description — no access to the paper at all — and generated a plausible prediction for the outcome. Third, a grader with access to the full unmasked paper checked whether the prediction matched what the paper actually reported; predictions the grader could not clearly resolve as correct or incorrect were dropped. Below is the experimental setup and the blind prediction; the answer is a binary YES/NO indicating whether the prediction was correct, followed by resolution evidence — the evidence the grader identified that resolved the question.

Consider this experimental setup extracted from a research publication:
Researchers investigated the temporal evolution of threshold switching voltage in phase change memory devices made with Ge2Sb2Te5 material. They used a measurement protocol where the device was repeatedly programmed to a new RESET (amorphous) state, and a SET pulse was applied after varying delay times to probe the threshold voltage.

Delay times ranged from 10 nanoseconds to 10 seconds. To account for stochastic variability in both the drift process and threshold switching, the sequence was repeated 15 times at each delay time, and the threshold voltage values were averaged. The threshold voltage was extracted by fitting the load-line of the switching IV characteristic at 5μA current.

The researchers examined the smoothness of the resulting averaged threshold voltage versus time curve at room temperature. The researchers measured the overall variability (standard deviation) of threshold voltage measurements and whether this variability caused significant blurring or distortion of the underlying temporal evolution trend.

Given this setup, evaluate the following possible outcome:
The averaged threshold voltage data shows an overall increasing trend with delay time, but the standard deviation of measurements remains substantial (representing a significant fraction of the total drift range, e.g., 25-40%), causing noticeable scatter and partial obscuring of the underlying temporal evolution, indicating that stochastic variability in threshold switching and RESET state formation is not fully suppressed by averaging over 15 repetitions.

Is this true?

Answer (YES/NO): NO